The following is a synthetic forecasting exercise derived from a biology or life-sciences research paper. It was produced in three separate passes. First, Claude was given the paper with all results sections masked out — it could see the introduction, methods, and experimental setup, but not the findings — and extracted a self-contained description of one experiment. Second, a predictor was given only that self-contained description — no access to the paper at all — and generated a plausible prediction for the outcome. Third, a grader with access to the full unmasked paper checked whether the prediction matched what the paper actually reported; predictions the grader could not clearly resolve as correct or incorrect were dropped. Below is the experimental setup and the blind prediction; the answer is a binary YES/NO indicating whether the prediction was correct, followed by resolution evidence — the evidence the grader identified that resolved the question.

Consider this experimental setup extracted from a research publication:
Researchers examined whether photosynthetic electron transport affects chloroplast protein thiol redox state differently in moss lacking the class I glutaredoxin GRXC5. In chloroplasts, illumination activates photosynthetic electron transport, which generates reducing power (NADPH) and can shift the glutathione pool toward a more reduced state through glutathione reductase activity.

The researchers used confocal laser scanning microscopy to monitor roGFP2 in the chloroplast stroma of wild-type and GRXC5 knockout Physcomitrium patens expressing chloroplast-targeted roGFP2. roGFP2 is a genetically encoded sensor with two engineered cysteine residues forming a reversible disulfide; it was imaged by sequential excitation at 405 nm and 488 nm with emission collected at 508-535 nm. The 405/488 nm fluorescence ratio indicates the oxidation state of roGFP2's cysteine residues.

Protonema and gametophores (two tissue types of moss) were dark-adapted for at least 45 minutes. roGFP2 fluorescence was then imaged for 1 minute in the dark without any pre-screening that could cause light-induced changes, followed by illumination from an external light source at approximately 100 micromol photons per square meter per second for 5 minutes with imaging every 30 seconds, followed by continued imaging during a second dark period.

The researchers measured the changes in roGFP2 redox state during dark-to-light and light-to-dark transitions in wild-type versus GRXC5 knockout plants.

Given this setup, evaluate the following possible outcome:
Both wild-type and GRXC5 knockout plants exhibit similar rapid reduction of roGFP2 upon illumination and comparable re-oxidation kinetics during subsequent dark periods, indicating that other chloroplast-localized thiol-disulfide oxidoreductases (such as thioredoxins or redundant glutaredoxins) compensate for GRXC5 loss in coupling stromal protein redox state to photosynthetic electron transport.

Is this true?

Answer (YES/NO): NO